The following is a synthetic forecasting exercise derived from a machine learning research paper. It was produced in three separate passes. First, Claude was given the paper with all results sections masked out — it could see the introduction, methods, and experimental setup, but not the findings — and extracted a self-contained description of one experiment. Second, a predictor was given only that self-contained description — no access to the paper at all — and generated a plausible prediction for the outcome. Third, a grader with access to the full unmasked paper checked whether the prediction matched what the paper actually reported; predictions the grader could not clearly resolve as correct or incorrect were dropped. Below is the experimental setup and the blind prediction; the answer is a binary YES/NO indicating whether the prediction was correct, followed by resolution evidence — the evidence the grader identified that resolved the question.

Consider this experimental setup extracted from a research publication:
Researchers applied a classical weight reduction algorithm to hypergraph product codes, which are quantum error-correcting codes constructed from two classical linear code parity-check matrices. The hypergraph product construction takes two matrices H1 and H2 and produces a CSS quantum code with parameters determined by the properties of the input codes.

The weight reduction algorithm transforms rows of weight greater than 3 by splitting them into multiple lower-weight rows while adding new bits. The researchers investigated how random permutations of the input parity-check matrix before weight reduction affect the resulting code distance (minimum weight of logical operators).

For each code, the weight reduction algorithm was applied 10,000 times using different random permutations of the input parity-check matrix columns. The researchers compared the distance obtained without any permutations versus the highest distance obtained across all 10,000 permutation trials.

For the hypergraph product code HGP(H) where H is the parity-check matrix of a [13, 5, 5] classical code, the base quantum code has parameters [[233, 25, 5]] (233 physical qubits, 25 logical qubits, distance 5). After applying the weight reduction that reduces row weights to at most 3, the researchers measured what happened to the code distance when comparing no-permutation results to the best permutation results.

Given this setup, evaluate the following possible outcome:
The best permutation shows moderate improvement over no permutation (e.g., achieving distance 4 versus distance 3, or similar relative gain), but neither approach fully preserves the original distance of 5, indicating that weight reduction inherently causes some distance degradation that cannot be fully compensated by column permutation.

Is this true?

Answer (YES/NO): NO